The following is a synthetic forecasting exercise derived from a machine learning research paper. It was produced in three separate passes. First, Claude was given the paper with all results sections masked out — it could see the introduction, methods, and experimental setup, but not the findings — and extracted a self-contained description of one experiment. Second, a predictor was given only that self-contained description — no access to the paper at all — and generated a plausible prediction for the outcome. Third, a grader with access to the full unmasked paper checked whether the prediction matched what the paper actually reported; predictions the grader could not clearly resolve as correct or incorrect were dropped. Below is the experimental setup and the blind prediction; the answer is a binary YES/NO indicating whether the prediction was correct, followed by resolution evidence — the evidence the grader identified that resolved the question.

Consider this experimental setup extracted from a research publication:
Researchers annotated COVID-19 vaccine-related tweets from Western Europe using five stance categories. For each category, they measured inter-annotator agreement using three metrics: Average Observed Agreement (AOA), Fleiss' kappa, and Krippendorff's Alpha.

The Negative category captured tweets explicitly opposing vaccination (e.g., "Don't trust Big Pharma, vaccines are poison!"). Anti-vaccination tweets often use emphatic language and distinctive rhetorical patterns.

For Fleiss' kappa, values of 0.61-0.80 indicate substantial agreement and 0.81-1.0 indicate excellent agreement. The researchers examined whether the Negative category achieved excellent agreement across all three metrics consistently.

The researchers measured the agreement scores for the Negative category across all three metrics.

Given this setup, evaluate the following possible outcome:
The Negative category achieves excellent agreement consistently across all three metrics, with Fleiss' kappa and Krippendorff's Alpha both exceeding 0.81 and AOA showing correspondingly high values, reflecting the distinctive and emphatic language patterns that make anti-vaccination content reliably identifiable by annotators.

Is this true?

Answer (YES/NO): YES